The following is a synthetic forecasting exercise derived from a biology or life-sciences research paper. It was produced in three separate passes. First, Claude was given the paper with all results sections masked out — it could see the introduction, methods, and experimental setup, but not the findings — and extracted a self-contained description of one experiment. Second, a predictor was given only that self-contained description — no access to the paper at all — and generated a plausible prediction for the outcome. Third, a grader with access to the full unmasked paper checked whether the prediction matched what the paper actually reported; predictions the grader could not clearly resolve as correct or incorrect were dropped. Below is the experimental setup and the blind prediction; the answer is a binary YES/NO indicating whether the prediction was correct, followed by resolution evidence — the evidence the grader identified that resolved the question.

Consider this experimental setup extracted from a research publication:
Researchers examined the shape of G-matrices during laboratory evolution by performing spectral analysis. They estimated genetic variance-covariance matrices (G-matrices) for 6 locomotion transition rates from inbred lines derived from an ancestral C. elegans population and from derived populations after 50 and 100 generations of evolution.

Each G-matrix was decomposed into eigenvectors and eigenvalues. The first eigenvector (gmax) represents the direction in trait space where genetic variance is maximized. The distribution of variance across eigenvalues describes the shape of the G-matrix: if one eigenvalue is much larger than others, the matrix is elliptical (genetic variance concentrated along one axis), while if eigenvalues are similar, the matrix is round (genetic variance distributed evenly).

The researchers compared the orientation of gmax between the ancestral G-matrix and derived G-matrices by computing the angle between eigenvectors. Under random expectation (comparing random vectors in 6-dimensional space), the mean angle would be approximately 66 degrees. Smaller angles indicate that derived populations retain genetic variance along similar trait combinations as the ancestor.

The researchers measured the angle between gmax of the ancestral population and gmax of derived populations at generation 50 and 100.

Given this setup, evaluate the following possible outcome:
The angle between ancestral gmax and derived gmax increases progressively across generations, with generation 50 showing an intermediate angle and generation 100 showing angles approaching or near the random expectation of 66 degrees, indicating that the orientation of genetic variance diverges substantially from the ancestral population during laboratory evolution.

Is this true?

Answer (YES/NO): YES